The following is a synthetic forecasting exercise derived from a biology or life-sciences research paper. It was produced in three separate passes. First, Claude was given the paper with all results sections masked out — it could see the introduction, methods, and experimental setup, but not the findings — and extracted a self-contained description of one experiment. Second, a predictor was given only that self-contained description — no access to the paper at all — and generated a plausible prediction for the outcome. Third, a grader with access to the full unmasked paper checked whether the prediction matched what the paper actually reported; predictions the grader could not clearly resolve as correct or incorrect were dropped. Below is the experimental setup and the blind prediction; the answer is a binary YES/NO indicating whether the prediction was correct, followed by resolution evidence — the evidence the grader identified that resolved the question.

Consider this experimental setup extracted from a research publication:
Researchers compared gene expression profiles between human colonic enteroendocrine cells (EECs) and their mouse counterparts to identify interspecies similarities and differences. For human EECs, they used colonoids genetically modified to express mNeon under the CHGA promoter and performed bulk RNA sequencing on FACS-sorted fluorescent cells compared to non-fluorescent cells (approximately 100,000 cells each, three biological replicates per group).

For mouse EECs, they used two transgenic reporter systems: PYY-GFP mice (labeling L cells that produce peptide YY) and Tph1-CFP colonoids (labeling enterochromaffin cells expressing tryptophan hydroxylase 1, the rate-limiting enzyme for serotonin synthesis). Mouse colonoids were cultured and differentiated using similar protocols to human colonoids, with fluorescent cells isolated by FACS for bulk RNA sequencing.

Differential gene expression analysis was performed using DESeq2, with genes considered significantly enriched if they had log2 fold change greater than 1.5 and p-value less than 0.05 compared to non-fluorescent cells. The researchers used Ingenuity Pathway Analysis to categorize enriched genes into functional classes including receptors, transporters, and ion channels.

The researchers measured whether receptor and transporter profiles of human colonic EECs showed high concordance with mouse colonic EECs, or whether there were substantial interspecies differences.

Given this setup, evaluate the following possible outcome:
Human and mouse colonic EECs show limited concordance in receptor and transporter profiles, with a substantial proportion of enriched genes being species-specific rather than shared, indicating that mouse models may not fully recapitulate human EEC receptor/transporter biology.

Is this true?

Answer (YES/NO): YES